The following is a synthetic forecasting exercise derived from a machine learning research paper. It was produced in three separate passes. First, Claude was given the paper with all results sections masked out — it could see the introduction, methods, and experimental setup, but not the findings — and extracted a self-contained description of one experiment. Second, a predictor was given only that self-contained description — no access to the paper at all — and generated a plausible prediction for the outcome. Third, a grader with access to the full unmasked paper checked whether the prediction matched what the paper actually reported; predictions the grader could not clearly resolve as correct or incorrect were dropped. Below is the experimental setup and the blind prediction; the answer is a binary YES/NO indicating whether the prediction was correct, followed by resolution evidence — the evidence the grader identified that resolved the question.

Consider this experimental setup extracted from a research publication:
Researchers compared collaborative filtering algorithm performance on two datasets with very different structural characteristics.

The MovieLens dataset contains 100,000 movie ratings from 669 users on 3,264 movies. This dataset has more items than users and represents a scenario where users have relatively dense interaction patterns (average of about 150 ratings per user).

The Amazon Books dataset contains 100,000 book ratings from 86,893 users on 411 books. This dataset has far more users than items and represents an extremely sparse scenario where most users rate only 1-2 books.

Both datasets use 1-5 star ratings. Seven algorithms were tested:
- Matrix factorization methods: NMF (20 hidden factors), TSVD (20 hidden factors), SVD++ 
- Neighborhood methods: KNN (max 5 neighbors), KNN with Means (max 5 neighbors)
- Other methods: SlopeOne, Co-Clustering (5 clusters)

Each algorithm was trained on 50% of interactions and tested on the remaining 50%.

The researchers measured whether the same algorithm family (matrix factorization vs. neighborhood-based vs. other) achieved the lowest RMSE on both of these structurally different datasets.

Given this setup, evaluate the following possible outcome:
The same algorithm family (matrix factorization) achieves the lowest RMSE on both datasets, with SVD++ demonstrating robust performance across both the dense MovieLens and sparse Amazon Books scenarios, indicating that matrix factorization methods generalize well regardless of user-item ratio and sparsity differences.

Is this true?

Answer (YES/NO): NO